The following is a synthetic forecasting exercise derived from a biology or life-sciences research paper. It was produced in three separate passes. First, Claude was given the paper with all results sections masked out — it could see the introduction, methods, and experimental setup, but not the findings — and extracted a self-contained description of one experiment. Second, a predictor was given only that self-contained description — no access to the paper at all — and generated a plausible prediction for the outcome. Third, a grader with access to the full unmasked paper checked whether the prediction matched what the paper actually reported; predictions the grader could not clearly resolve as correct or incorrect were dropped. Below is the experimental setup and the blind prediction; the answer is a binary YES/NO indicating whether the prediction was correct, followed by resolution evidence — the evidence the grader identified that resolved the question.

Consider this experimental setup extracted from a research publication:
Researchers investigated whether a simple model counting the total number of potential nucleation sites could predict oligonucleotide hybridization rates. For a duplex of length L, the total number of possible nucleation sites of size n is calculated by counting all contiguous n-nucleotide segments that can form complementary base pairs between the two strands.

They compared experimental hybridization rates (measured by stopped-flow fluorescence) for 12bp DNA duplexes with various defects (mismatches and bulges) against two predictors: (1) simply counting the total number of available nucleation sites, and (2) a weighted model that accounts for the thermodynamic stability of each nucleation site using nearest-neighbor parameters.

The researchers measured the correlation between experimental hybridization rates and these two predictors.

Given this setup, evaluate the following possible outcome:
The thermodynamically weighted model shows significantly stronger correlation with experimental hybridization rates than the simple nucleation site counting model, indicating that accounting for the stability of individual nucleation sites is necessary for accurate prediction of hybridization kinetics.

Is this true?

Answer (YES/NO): NO